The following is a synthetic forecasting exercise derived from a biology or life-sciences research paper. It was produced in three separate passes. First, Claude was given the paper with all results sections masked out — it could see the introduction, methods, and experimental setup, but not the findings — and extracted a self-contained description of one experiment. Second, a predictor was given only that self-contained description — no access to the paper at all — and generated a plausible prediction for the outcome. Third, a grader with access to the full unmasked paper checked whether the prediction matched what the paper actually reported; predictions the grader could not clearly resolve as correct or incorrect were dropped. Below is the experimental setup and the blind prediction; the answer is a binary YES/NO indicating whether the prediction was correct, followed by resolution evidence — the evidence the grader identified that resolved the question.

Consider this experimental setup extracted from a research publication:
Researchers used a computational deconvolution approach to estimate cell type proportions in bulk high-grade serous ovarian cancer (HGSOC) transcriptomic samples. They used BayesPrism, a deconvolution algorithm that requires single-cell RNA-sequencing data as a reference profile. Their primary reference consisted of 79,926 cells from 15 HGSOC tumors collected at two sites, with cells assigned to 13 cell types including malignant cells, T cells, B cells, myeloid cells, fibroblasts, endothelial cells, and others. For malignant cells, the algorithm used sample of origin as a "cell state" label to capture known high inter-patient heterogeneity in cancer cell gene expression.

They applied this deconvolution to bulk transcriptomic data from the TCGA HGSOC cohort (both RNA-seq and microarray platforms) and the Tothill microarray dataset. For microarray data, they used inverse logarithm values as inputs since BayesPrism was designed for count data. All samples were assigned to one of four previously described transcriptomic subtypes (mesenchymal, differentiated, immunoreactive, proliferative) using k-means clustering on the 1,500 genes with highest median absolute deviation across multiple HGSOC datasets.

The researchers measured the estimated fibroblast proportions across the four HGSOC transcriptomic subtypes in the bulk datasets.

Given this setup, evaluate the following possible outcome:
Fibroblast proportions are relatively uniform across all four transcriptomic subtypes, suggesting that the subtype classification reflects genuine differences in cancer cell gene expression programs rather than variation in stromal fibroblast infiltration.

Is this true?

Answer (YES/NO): NO